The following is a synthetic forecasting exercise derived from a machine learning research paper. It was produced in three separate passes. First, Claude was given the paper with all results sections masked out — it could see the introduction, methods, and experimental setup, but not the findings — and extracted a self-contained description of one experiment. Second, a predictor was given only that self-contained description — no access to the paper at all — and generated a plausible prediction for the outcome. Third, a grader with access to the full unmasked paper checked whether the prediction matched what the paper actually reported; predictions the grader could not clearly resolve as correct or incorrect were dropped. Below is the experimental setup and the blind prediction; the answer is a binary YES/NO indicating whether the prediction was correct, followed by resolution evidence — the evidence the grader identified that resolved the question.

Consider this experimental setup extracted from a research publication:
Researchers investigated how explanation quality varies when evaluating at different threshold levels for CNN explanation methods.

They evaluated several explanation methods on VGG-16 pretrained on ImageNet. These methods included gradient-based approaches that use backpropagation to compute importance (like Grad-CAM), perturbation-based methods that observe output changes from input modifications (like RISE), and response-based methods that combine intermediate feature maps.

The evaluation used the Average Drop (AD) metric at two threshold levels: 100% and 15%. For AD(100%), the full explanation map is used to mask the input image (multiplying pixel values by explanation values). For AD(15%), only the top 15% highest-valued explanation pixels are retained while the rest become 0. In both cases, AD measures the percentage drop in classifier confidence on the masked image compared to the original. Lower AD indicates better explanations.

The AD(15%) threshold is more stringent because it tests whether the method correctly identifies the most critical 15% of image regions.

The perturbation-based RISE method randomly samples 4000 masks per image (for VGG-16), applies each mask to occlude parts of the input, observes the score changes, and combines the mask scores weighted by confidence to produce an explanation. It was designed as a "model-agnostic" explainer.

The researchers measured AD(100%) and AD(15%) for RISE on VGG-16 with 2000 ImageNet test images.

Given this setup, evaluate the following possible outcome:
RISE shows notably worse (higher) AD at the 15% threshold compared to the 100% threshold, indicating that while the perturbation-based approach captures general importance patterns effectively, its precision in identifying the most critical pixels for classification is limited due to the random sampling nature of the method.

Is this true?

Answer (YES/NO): YES